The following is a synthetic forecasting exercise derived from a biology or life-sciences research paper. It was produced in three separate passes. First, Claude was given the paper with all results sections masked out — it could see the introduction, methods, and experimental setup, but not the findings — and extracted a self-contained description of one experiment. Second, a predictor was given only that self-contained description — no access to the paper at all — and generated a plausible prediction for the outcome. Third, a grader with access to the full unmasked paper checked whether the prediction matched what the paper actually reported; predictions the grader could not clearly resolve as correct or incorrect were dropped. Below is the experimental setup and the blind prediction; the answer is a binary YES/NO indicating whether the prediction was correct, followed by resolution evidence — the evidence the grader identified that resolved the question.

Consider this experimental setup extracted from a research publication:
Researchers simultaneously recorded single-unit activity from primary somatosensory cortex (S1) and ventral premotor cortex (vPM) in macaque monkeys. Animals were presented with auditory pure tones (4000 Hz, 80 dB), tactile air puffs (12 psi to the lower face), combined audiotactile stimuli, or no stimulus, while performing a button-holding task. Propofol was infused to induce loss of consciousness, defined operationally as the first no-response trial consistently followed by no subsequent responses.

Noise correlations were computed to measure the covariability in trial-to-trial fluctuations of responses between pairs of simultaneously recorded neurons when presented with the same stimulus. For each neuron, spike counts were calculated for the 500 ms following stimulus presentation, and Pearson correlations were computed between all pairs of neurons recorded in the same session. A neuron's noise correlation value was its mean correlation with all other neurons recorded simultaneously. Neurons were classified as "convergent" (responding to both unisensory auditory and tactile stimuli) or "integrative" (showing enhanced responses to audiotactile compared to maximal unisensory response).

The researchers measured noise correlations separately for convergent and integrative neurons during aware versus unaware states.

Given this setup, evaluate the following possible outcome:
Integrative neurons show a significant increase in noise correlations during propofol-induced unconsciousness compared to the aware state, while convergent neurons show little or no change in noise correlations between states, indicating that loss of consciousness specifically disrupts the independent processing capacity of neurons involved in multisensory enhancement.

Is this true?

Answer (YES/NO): NO